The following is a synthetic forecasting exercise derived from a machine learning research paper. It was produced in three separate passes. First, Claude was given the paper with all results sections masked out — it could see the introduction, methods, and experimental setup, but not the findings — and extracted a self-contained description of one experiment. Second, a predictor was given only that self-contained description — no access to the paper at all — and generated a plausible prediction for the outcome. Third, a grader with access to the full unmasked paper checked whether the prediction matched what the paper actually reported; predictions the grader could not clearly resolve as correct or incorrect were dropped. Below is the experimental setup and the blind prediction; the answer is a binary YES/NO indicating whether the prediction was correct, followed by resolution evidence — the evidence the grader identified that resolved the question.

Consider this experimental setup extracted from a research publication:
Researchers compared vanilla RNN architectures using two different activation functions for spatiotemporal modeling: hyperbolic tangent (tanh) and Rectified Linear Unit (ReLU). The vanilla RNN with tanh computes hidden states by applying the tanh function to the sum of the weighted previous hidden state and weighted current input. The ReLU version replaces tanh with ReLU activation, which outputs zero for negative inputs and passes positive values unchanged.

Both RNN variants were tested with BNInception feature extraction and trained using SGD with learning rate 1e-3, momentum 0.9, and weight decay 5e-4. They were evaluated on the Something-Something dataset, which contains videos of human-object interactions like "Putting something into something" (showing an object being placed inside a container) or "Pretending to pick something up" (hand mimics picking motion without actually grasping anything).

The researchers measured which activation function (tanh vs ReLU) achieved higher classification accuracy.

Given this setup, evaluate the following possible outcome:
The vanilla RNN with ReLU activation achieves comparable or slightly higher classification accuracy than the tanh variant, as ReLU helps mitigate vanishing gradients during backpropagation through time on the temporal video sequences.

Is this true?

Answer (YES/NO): NO